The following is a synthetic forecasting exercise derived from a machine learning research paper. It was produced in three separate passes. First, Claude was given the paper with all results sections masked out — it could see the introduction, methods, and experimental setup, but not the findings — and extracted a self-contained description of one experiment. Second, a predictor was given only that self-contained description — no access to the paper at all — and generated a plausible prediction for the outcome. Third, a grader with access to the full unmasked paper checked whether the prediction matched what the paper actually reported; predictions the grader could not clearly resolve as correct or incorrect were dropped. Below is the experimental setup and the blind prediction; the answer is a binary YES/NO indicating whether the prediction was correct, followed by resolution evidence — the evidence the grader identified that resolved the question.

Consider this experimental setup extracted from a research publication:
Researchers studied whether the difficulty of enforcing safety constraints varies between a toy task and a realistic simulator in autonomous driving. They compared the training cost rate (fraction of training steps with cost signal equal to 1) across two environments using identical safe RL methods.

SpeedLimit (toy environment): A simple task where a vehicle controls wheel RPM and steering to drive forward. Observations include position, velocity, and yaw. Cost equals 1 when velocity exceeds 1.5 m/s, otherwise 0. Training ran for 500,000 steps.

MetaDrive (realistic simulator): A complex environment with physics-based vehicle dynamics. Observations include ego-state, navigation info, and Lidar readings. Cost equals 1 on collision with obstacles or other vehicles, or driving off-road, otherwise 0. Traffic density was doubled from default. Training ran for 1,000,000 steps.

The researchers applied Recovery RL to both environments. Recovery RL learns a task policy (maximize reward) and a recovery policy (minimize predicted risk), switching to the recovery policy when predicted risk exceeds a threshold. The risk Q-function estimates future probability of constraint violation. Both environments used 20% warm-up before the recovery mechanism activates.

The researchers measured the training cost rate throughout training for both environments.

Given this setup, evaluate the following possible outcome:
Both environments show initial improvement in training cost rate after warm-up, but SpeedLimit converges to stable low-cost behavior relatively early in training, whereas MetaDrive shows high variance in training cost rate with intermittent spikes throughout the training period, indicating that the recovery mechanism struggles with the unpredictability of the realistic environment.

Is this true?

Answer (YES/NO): NO